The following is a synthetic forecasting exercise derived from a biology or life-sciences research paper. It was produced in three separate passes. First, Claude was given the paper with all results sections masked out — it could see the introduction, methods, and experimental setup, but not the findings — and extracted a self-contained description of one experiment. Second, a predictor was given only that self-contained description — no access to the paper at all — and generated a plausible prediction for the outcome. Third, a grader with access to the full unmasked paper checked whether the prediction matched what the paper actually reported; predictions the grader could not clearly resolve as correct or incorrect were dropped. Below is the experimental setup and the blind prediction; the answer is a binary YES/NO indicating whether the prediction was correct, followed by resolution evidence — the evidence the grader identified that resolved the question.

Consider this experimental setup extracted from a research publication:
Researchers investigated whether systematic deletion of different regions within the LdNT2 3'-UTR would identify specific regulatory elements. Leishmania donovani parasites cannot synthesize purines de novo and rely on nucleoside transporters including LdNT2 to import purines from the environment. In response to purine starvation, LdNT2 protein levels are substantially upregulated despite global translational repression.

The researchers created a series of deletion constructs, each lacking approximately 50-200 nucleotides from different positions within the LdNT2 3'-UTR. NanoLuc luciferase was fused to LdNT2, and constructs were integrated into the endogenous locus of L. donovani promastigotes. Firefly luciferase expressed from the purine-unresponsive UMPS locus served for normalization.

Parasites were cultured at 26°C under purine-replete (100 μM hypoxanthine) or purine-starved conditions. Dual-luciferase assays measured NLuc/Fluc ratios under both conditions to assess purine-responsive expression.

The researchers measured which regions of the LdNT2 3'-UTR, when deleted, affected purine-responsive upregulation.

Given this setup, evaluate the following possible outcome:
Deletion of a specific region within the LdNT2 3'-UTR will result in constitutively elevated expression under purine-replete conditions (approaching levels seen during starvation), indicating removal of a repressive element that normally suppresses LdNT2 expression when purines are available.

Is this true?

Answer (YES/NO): NO